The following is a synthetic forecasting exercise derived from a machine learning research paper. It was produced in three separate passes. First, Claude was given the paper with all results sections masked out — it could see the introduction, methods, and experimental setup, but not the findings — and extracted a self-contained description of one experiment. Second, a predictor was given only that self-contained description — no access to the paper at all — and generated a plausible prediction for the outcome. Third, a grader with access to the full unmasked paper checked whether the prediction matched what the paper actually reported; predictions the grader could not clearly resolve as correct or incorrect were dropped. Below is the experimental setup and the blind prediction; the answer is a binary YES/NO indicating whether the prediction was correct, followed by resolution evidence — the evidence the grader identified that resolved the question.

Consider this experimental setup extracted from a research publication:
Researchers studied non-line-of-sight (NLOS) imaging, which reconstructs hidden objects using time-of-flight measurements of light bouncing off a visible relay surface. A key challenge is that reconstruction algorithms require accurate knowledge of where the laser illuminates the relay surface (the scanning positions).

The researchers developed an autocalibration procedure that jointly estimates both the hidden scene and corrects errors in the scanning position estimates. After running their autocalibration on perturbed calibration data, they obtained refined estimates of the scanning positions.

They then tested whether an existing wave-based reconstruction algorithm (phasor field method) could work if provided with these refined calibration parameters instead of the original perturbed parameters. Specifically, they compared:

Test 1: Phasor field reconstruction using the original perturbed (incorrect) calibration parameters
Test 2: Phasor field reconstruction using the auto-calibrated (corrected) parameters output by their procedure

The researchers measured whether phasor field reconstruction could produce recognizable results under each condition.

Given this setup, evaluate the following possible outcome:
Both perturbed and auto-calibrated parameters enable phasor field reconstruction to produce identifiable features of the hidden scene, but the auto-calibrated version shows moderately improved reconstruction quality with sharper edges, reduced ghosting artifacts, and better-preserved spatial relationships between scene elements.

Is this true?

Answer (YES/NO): NO